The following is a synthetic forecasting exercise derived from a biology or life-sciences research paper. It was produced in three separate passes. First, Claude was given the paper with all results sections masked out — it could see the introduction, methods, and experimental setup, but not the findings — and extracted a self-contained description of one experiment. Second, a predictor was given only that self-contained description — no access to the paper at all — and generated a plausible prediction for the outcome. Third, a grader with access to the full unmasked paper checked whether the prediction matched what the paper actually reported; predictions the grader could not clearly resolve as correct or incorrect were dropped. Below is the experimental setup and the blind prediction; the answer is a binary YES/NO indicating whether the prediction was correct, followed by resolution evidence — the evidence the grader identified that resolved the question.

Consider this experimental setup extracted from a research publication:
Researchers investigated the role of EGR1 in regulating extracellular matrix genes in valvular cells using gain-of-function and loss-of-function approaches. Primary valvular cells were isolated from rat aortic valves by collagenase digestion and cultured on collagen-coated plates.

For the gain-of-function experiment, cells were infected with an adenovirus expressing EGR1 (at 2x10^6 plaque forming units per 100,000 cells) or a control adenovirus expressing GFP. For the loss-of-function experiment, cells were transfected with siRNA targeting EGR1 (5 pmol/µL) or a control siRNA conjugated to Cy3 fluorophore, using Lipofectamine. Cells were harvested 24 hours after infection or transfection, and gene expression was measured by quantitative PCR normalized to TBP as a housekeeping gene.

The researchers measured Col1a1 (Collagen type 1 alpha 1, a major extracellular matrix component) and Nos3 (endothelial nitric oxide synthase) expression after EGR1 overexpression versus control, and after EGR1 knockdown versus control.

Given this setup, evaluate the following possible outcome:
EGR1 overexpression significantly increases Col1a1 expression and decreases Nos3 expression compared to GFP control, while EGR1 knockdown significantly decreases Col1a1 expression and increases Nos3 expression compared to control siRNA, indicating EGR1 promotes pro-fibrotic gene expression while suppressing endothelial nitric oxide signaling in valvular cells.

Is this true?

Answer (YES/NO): NO